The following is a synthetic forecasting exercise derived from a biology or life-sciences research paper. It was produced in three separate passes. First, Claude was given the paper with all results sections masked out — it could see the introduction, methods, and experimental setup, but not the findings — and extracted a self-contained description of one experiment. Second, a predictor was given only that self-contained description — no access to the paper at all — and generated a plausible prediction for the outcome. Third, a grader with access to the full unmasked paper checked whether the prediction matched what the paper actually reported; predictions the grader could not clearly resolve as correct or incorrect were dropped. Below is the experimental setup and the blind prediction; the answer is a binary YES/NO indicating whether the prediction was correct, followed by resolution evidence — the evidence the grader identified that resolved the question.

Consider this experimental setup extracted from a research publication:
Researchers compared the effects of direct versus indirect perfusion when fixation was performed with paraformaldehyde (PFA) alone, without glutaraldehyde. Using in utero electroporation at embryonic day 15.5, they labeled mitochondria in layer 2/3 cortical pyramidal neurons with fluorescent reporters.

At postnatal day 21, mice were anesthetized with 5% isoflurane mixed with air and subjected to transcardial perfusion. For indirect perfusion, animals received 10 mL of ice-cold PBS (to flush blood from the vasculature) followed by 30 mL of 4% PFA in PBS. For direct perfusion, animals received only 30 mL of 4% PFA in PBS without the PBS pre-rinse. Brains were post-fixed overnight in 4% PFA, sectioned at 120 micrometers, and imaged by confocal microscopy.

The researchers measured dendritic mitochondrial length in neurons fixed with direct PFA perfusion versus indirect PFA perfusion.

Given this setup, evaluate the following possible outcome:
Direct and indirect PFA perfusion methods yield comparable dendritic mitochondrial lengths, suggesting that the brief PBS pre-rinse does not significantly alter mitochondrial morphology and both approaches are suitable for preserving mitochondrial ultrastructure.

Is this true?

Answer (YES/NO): NO